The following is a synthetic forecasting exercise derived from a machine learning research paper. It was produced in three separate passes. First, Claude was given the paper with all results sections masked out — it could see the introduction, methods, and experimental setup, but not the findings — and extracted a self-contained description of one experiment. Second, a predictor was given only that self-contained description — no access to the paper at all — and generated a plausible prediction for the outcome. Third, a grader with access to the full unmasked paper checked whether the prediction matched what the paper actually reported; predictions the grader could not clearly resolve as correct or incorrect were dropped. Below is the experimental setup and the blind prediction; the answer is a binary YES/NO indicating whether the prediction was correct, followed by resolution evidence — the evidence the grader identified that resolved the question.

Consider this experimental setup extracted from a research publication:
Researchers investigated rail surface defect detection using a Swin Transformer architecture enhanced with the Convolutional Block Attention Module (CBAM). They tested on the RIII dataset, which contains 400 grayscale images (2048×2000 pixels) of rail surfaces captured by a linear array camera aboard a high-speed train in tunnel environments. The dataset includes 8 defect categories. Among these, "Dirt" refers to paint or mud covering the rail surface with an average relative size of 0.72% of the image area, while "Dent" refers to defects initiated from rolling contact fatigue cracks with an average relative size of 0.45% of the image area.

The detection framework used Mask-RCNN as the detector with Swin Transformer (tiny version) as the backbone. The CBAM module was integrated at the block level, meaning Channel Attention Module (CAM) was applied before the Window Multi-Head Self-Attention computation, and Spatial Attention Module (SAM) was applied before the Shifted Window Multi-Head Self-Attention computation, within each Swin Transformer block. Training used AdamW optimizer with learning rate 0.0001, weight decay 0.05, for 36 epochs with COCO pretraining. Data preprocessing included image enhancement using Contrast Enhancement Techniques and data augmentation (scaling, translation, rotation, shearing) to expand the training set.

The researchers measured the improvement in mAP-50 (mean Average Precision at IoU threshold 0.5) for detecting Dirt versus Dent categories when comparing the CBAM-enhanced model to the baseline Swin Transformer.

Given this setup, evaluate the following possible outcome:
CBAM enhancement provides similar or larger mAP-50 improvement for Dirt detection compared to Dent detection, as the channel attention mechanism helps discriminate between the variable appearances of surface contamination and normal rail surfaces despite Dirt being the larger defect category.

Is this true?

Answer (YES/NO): NO